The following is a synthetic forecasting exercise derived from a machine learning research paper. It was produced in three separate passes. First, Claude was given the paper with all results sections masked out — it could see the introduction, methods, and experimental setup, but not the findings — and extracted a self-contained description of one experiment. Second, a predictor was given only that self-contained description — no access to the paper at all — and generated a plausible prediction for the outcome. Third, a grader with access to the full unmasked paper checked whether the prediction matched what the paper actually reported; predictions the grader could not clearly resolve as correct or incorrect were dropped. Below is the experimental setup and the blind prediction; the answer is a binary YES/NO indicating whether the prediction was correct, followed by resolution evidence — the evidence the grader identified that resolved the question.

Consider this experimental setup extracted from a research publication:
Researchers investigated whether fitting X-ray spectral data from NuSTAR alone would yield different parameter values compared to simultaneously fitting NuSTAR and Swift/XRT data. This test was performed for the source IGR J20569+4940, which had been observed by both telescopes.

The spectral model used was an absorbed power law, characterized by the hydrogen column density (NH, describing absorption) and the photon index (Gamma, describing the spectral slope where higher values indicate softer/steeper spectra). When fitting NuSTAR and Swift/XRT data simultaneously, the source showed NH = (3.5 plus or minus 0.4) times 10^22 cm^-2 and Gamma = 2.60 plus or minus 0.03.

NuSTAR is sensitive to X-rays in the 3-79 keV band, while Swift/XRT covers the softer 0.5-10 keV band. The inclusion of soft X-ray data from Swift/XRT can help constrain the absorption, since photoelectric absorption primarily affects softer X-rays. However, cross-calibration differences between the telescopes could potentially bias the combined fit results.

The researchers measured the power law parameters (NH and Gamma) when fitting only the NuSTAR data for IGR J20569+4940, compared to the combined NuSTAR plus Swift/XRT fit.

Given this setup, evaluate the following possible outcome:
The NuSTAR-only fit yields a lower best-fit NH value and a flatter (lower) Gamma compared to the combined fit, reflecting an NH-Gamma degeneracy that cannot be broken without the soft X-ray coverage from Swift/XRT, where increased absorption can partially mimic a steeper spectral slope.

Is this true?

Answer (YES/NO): NO